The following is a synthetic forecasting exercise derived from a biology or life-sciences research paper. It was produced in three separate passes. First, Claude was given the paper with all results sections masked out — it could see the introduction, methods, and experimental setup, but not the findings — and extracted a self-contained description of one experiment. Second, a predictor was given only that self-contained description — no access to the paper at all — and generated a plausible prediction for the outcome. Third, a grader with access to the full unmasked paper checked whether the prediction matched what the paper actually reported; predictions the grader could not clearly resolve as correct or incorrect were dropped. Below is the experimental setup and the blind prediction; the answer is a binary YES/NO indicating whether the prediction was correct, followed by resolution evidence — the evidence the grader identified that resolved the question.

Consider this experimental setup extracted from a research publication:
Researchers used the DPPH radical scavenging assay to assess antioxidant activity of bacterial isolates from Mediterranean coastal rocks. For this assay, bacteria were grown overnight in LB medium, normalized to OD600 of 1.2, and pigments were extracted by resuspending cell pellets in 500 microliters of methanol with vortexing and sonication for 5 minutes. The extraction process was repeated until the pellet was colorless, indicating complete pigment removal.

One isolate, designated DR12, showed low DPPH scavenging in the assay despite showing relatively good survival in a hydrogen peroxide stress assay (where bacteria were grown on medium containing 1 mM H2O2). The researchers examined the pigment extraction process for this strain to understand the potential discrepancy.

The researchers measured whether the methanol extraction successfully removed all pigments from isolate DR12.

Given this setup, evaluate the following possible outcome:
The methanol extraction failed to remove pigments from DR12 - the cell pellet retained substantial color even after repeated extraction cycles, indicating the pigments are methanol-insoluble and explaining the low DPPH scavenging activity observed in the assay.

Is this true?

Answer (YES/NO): YES